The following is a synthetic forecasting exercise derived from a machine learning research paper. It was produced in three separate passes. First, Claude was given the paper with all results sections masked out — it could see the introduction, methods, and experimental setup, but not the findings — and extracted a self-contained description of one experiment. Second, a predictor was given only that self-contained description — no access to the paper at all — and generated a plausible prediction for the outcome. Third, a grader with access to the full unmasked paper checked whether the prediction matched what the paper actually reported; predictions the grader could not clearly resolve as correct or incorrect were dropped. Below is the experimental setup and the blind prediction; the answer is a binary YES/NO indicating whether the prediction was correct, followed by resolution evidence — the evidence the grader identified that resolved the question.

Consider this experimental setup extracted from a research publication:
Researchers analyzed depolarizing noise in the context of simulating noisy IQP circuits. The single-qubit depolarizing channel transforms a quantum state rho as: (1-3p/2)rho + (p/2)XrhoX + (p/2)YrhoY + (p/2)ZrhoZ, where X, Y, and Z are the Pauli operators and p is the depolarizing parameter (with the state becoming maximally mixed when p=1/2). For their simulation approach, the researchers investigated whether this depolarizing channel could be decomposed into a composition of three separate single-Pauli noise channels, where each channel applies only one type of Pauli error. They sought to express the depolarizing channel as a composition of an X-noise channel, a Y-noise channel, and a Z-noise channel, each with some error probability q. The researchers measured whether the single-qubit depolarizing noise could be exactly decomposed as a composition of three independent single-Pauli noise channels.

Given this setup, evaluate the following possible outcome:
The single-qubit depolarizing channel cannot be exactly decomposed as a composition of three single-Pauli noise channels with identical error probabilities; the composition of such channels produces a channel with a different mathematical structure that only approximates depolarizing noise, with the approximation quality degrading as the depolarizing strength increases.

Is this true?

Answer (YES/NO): NO